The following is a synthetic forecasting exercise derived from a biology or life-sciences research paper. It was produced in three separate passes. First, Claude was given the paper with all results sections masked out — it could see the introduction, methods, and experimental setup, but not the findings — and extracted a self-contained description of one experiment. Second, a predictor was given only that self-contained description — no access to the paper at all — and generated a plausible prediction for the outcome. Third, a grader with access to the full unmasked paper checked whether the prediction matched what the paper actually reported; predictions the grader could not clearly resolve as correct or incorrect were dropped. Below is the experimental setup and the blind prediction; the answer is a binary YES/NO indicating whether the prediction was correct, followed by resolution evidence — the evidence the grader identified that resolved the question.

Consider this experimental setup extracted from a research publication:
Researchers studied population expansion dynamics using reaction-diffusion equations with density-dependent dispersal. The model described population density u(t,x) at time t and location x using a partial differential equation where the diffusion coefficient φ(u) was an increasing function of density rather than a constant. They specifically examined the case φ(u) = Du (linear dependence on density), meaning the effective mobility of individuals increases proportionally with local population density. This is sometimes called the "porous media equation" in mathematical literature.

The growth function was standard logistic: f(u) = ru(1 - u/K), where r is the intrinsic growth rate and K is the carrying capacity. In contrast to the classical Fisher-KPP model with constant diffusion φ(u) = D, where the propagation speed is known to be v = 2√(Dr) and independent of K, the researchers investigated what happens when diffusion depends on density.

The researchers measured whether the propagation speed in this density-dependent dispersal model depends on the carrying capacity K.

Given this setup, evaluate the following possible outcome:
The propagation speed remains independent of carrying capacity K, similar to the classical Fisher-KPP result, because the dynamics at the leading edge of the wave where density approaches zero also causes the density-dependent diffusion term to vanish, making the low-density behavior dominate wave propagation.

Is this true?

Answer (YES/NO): NO